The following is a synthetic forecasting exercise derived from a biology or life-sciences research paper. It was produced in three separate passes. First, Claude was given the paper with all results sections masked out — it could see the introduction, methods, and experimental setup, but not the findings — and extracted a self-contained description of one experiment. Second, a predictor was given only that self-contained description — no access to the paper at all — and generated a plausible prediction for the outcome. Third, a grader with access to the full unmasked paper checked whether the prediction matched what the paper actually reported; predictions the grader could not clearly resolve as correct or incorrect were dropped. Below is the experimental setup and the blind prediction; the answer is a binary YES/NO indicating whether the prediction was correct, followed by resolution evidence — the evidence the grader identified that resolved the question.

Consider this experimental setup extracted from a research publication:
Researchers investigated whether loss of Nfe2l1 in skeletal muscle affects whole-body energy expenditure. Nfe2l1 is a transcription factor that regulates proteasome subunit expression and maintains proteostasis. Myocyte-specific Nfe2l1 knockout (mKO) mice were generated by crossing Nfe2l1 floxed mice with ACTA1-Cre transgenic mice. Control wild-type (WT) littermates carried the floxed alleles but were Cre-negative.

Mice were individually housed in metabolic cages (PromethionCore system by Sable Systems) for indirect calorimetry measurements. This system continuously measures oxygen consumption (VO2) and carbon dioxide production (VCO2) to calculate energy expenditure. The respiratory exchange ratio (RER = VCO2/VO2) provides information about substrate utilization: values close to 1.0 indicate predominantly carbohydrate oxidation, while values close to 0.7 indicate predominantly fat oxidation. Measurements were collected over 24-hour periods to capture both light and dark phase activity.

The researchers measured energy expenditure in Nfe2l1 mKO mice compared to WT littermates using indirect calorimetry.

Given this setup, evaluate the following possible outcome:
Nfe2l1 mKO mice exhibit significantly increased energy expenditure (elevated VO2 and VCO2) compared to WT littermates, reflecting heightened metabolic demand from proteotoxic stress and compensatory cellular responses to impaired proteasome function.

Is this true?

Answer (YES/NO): NO